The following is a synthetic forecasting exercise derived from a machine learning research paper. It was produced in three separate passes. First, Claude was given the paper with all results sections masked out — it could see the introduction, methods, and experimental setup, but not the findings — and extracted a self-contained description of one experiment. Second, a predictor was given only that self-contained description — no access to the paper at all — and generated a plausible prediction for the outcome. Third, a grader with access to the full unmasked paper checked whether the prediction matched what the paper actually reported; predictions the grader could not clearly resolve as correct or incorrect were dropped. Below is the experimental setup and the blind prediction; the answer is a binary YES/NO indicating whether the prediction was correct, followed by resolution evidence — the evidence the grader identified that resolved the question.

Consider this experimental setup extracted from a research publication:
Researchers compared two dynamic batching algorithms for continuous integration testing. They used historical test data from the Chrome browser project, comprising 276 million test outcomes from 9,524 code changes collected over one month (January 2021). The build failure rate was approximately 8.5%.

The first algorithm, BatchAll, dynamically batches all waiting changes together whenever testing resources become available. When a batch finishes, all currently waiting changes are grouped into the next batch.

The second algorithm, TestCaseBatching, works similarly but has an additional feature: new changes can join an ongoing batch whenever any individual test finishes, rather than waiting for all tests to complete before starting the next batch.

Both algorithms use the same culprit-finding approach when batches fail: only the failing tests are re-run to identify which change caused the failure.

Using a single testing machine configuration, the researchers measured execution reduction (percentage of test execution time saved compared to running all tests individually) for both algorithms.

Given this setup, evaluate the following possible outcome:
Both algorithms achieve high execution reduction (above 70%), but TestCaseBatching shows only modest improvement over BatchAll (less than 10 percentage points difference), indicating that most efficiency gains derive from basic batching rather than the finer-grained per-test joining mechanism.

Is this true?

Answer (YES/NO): NO